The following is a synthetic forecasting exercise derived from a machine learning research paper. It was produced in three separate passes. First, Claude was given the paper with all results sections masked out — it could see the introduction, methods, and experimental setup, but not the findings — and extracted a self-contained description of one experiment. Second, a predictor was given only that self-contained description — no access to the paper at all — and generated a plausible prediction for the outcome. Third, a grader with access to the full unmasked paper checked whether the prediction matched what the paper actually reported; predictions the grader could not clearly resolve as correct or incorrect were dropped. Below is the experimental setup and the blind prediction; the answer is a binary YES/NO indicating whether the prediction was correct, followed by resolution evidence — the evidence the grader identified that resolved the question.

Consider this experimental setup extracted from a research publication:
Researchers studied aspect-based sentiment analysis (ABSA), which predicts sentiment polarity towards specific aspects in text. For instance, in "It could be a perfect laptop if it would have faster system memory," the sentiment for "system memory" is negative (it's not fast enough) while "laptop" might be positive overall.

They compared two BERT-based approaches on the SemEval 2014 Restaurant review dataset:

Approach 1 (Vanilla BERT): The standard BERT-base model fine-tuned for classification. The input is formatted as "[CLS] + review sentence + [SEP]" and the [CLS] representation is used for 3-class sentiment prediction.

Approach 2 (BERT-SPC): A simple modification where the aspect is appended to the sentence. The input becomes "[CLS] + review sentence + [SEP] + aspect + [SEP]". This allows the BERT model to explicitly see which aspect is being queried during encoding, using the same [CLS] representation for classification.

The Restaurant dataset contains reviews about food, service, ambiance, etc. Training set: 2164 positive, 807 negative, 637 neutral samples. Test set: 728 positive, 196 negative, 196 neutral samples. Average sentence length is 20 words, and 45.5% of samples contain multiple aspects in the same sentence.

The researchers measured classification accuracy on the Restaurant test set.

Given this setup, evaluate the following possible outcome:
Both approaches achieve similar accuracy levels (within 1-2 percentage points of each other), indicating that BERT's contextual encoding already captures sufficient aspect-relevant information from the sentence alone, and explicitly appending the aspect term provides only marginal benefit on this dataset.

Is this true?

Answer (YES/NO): NO